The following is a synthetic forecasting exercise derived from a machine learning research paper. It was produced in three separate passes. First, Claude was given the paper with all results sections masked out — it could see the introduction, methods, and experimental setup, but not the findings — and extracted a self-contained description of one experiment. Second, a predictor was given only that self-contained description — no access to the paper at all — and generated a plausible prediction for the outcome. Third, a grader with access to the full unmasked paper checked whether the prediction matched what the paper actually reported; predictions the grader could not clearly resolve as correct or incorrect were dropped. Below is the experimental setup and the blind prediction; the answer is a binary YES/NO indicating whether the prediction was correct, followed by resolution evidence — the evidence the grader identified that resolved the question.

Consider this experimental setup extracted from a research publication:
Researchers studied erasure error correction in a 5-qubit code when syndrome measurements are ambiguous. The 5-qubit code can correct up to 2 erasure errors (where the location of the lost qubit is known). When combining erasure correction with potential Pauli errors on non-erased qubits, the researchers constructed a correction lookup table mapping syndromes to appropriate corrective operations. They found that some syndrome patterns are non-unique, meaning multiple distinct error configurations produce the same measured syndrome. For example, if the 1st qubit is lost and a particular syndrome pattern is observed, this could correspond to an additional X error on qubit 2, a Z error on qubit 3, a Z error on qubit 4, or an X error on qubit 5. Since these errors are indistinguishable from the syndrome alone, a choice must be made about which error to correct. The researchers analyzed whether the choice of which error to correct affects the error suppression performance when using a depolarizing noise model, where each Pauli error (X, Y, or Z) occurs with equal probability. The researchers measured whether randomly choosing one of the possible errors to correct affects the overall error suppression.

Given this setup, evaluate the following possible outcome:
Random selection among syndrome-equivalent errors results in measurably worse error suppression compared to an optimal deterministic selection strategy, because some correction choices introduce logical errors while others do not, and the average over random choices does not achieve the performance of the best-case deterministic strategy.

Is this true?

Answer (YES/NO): NO